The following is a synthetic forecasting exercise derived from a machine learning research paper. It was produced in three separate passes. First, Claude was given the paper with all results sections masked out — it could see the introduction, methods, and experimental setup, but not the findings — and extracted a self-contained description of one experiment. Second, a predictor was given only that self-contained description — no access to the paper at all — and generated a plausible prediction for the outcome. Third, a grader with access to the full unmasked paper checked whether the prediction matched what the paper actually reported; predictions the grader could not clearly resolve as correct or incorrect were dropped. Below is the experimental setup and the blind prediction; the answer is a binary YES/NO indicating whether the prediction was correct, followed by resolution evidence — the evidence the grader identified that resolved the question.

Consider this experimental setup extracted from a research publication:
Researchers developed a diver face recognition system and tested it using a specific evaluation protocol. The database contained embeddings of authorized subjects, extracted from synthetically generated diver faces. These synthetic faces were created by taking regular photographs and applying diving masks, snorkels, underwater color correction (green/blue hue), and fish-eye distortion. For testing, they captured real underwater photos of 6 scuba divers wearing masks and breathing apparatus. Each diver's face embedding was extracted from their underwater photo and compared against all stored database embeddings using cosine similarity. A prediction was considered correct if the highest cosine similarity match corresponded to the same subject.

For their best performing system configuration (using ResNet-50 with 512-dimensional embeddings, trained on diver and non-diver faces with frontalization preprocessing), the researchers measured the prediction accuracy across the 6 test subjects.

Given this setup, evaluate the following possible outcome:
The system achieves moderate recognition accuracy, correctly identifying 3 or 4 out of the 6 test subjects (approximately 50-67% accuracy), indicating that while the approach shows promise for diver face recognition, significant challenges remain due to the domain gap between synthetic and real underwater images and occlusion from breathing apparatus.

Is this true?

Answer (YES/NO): YES